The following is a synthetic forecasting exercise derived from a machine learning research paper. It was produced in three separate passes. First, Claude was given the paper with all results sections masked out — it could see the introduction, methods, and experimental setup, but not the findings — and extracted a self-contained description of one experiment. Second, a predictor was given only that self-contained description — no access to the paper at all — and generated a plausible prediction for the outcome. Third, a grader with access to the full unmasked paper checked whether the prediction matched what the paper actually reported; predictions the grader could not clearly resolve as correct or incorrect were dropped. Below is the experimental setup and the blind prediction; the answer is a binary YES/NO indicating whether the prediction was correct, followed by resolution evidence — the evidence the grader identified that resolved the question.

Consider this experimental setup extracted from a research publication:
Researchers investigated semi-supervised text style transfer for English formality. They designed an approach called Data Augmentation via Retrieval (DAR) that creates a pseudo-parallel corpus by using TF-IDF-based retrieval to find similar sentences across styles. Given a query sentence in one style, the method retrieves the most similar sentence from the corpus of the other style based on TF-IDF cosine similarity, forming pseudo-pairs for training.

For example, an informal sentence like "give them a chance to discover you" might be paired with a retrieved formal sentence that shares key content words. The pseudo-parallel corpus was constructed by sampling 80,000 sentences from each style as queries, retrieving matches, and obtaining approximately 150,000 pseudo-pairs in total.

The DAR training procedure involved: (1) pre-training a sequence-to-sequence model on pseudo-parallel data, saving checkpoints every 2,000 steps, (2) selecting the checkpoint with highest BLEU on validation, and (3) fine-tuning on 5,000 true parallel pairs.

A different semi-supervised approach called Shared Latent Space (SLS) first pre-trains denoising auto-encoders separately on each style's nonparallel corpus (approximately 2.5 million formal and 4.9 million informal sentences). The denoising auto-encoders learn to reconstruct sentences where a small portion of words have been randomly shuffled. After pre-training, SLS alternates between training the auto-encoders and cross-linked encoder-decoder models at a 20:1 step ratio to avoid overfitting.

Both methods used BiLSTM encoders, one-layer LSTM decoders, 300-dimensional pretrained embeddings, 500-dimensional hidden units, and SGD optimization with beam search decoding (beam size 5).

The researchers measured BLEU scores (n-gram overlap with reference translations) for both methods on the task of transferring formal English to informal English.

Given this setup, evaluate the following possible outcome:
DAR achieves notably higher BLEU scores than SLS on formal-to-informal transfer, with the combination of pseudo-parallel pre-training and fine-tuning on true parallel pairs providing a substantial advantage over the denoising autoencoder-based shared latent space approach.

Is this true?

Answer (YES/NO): YES